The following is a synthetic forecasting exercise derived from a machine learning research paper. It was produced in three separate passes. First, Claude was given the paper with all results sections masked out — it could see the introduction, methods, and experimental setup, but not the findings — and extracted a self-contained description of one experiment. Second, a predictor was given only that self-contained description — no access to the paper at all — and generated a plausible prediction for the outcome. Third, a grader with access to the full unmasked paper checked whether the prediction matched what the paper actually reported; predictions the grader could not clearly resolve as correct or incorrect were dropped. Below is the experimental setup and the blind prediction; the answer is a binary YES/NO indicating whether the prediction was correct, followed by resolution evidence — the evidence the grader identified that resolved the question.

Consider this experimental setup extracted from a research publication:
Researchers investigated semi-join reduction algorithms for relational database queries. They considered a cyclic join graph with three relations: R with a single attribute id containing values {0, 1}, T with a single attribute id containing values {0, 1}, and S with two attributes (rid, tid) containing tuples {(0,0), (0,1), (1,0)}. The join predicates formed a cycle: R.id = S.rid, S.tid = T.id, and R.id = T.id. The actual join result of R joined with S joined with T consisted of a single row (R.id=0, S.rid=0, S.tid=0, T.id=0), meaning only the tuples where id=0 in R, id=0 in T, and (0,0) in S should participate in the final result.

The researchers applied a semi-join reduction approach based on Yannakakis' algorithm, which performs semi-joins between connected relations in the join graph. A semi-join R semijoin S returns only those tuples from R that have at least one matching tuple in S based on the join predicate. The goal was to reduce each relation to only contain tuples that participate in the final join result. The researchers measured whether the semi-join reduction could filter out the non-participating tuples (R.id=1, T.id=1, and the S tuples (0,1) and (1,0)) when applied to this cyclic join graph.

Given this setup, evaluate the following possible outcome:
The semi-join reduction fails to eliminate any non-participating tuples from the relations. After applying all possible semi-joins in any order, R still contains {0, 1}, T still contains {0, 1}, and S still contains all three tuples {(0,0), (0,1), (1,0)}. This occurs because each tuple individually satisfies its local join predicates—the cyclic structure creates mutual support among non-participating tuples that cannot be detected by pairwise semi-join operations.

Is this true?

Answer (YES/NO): YES